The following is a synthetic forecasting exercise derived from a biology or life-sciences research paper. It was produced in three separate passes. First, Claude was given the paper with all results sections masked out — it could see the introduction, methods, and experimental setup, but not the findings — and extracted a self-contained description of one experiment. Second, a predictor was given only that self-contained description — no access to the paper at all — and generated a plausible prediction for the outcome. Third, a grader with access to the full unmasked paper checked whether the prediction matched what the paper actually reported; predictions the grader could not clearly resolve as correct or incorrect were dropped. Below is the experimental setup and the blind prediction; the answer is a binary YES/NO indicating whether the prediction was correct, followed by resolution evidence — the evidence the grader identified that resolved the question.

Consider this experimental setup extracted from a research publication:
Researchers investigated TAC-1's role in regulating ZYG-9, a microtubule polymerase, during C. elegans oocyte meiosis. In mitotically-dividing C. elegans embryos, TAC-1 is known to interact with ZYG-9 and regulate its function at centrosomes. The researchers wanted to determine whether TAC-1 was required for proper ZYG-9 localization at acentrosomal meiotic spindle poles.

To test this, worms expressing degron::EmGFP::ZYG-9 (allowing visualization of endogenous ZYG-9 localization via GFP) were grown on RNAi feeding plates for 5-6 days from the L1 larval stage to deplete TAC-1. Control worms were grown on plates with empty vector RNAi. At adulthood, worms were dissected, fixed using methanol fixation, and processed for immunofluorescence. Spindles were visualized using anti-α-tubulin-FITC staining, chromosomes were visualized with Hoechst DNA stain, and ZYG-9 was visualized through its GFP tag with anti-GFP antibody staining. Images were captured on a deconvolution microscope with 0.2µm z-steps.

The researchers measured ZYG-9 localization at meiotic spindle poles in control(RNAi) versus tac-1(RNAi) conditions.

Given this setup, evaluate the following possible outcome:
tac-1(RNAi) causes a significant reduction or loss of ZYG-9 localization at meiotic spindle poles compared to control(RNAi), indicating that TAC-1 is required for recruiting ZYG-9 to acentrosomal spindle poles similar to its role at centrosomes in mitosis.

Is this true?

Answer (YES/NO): YES